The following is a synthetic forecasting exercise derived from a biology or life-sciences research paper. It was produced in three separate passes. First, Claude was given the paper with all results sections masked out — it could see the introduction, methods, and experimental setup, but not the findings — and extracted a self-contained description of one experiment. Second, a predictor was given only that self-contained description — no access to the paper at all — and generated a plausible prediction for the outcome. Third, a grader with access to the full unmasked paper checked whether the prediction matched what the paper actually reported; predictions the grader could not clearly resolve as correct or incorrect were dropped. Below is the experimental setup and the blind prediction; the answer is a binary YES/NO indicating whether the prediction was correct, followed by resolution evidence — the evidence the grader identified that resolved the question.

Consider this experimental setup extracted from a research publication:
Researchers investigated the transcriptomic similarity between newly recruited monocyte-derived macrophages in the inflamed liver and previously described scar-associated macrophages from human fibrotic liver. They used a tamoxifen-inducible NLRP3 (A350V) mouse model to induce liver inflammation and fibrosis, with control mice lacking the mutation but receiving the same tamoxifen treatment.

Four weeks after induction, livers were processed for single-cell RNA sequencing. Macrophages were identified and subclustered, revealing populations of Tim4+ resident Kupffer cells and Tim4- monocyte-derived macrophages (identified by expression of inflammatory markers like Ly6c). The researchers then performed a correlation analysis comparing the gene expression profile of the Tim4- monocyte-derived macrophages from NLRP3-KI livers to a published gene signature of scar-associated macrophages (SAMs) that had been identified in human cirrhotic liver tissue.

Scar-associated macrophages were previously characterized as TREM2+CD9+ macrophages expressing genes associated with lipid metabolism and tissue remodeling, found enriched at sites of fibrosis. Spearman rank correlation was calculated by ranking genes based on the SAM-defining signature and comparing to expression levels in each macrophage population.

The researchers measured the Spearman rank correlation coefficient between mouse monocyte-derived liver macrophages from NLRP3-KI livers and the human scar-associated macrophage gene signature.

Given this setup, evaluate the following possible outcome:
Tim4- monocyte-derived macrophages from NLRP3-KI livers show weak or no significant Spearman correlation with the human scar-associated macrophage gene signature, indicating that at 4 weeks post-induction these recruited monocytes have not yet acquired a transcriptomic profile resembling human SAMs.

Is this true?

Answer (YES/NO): NO